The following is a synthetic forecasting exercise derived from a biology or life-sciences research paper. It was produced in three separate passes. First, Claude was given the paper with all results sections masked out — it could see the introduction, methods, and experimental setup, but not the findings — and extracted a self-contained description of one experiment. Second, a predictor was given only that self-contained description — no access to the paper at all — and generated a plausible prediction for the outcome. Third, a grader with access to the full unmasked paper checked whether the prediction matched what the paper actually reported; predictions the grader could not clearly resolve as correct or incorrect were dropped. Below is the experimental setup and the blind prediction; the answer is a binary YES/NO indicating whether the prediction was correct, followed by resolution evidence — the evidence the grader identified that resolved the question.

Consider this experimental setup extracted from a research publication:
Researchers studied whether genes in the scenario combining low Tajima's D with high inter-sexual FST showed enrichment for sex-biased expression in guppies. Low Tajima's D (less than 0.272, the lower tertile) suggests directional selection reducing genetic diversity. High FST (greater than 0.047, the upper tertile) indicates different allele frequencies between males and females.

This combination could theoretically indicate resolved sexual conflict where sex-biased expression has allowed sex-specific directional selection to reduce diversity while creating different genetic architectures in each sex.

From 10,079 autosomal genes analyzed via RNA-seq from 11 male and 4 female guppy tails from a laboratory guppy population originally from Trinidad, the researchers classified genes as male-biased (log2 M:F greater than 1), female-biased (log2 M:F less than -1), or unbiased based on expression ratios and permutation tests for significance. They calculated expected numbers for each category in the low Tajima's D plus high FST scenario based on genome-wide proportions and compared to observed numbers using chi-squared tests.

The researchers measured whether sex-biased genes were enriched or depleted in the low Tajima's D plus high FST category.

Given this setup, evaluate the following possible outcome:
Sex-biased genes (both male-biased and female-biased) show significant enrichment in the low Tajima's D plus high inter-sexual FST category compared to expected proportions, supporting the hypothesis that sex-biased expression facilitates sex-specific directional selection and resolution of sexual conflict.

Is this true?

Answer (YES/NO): YES